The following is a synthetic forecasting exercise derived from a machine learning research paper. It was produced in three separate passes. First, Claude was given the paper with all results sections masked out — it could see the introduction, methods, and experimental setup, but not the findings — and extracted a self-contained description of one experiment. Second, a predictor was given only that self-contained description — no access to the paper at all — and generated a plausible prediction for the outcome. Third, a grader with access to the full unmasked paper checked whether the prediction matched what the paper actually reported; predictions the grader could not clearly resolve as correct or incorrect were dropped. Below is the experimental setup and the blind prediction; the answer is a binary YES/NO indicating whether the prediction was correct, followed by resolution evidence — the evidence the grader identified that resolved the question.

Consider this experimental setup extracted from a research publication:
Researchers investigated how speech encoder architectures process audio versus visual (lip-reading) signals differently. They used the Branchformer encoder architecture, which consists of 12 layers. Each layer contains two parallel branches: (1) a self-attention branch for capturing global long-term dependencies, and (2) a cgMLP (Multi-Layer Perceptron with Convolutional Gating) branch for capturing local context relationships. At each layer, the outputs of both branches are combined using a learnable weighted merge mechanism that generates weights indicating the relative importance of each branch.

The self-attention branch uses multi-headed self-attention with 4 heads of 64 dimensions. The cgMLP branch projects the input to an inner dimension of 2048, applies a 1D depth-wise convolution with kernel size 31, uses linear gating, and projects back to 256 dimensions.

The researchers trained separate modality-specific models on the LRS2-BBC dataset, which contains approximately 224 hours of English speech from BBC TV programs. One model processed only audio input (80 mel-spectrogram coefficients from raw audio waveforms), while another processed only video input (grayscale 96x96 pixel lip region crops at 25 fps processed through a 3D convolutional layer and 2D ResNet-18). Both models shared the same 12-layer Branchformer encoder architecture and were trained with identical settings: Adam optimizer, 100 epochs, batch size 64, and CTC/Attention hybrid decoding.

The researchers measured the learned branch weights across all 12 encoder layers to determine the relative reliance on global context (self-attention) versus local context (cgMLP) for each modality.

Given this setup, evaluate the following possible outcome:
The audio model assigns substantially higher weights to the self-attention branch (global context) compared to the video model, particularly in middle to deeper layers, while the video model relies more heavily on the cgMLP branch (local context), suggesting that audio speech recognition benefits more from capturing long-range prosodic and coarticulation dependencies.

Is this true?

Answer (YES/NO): NO